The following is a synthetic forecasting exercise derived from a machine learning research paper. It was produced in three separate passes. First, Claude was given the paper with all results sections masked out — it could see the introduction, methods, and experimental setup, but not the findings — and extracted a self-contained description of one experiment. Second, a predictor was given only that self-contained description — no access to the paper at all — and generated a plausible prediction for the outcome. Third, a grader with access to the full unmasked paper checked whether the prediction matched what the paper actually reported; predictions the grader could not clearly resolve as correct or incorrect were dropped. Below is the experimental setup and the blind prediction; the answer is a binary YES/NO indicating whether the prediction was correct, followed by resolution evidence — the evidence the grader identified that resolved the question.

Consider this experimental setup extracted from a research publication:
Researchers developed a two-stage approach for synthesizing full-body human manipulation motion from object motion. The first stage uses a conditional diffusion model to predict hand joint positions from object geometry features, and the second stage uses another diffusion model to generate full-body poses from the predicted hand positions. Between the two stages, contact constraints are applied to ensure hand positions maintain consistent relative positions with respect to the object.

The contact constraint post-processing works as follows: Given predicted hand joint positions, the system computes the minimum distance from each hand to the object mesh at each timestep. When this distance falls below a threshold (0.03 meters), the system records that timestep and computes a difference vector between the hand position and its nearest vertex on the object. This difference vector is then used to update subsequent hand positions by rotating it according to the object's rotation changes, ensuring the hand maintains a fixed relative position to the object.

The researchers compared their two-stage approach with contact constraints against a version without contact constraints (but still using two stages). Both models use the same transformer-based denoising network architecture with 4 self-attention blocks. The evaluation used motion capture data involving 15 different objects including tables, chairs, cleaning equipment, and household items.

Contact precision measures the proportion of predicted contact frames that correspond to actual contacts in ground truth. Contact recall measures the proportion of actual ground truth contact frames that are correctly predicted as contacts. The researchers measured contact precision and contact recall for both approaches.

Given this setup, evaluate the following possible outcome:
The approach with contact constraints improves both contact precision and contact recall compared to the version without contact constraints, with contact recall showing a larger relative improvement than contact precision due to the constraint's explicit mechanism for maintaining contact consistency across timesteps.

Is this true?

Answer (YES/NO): NO